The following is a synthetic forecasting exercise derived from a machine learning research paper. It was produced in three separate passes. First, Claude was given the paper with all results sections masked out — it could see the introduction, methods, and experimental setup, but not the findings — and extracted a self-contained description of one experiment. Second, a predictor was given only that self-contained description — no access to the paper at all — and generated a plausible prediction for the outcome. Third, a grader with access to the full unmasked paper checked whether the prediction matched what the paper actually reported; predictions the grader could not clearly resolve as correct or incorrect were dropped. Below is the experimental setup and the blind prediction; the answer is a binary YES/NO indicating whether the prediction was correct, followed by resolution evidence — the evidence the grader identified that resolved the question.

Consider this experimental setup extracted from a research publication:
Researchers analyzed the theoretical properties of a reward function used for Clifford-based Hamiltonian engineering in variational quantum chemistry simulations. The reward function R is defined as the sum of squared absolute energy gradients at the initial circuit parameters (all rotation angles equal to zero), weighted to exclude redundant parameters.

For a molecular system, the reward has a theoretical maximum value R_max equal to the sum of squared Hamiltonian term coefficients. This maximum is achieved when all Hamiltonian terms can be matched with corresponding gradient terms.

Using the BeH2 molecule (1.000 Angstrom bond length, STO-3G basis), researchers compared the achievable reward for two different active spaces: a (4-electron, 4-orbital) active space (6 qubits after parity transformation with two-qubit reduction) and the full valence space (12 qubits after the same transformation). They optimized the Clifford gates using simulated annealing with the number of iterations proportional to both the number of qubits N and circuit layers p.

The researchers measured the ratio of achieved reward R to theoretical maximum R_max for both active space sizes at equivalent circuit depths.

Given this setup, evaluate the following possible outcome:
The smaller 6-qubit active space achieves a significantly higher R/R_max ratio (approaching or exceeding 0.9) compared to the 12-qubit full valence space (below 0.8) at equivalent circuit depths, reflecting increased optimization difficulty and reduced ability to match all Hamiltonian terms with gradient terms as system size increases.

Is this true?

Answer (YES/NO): NO